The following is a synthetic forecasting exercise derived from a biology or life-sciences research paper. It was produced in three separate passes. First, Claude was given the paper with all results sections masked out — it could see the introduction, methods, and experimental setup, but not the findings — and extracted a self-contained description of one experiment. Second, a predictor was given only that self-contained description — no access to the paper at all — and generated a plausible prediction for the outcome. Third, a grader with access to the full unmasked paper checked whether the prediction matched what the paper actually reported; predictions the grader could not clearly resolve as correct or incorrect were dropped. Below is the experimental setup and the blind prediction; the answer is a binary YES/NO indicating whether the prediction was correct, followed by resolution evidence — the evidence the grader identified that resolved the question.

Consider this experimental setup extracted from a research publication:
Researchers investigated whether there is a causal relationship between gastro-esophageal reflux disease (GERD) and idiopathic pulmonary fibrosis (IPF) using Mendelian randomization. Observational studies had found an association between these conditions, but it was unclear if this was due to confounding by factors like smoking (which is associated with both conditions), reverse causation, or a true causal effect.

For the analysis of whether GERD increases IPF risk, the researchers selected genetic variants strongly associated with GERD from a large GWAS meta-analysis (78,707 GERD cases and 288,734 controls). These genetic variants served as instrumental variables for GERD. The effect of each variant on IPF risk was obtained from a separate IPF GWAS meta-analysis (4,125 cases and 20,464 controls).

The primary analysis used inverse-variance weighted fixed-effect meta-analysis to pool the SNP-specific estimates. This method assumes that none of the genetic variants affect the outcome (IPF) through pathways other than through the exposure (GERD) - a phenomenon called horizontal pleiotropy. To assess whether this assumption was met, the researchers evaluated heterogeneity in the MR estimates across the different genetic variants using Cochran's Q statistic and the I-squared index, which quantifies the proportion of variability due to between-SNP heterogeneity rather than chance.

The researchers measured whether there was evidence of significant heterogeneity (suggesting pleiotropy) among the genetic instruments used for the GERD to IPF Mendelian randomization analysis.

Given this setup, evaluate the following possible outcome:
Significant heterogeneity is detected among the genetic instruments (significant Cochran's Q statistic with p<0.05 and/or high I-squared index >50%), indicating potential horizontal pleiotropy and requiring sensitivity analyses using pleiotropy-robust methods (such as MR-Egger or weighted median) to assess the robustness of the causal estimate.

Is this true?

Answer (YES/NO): NO